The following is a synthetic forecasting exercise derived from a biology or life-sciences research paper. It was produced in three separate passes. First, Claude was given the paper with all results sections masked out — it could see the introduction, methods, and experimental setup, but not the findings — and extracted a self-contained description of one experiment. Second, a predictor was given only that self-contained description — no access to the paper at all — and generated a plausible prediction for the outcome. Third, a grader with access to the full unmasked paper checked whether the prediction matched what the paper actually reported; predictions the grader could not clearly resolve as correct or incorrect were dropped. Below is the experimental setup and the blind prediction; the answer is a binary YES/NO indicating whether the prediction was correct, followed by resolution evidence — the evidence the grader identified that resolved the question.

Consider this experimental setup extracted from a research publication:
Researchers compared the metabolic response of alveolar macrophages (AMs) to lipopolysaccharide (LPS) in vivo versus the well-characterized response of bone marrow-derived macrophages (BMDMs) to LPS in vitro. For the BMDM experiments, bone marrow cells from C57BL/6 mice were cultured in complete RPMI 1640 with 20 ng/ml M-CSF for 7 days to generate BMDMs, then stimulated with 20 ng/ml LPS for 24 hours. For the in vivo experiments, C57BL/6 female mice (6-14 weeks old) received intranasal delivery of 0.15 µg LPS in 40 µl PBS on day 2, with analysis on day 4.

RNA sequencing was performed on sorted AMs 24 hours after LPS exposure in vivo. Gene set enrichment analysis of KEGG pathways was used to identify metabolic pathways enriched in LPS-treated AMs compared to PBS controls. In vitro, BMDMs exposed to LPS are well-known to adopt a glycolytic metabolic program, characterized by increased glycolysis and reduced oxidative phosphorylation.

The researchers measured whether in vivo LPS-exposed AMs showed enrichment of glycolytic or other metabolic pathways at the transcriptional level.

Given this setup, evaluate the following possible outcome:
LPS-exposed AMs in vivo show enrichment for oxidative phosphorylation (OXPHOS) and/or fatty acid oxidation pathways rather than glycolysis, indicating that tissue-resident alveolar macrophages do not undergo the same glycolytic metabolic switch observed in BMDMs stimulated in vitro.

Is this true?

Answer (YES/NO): NO